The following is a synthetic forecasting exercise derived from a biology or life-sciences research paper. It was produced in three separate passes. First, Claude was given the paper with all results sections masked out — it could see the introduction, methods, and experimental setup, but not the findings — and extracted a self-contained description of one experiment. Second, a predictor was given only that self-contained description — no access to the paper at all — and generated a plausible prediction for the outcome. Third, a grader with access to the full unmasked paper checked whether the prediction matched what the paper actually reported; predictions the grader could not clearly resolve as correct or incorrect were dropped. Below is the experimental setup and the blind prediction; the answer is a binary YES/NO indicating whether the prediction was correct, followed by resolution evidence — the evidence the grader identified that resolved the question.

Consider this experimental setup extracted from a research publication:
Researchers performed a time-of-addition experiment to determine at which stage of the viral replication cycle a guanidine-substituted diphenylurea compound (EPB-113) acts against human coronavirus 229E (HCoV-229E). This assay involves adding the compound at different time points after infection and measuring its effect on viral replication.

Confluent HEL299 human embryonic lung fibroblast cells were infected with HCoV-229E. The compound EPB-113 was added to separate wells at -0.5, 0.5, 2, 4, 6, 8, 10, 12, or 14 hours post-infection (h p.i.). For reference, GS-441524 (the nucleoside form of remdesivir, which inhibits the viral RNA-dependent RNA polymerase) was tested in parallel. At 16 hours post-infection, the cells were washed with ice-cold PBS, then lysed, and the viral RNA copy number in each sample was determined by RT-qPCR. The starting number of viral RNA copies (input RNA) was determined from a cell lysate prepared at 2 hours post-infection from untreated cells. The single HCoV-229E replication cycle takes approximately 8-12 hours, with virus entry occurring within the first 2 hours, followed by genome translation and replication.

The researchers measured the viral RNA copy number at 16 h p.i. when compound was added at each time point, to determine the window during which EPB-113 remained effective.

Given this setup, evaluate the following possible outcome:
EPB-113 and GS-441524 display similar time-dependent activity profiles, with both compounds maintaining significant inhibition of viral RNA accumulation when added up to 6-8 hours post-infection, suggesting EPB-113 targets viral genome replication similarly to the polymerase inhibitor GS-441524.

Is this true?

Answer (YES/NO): NO